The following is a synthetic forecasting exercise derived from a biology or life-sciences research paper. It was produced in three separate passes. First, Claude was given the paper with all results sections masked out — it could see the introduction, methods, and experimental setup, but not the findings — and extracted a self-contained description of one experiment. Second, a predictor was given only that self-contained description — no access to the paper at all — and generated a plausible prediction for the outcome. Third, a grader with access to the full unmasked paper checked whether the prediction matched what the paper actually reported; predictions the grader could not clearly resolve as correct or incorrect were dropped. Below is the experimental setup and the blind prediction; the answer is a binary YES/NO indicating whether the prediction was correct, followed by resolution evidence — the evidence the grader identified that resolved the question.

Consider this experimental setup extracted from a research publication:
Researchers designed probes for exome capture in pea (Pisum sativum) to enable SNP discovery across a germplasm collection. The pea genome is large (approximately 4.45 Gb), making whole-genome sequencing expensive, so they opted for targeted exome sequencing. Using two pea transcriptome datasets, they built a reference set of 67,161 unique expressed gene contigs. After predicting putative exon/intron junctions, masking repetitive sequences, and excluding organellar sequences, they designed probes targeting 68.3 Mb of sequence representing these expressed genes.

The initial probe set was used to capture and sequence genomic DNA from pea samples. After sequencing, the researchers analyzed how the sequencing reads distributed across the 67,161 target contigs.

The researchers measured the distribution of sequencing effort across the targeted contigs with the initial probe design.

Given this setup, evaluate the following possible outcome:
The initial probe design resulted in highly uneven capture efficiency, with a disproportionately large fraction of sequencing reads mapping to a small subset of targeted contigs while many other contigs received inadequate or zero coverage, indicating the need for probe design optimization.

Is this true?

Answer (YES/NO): YES